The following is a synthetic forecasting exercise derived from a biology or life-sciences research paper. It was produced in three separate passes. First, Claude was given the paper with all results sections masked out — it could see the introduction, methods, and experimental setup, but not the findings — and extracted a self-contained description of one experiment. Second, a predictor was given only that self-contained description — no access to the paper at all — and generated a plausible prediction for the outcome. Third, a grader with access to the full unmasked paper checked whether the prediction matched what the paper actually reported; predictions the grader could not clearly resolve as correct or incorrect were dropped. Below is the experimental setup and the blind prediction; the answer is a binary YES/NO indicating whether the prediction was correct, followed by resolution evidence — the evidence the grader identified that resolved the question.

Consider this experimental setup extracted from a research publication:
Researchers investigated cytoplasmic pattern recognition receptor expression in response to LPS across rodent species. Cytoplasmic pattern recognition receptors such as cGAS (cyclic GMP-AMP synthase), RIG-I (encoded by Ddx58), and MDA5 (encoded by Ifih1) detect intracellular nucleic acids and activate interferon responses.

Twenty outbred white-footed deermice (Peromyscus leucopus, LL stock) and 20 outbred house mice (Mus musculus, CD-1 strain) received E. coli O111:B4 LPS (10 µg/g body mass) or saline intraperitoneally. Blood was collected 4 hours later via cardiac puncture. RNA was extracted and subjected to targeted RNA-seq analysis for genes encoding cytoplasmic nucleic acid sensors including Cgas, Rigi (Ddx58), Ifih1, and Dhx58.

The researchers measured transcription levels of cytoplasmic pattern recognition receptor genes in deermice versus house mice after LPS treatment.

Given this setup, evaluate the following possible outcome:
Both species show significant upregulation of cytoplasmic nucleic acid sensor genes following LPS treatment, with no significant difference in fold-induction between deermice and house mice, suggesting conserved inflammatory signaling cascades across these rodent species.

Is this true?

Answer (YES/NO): NO